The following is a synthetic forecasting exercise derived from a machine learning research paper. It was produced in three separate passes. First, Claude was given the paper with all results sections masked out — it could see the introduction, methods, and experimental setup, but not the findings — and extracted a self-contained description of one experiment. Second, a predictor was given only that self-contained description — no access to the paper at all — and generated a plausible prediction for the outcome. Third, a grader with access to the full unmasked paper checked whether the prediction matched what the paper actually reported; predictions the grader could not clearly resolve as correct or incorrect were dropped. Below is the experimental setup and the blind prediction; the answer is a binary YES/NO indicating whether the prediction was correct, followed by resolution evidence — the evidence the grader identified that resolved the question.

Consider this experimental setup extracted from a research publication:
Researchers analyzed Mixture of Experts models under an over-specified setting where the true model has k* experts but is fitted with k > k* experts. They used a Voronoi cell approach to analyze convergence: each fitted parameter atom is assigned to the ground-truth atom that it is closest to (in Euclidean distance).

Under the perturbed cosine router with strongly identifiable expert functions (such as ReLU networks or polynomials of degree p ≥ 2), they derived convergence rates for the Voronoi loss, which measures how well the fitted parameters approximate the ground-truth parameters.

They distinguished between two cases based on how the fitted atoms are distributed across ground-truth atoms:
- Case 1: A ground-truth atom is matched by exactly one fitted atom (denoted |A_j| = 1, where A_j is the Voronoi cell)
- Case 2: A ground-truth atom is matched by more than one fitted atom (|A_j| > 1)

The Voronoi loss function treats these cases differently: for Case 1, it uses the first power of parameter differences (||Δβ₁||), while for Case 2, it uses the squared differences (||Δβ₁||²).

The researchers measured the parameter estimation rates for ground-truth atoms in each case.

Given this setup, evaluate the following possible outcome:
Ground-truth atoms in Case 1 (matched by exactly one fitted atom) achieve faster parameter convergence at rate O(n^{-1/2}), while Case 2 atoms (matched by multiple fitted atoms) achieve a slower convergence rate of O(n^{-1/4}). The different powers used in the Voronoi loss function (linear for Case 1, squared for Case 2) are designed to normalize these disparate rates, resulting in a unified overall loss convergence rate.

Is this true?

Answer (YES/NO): NO